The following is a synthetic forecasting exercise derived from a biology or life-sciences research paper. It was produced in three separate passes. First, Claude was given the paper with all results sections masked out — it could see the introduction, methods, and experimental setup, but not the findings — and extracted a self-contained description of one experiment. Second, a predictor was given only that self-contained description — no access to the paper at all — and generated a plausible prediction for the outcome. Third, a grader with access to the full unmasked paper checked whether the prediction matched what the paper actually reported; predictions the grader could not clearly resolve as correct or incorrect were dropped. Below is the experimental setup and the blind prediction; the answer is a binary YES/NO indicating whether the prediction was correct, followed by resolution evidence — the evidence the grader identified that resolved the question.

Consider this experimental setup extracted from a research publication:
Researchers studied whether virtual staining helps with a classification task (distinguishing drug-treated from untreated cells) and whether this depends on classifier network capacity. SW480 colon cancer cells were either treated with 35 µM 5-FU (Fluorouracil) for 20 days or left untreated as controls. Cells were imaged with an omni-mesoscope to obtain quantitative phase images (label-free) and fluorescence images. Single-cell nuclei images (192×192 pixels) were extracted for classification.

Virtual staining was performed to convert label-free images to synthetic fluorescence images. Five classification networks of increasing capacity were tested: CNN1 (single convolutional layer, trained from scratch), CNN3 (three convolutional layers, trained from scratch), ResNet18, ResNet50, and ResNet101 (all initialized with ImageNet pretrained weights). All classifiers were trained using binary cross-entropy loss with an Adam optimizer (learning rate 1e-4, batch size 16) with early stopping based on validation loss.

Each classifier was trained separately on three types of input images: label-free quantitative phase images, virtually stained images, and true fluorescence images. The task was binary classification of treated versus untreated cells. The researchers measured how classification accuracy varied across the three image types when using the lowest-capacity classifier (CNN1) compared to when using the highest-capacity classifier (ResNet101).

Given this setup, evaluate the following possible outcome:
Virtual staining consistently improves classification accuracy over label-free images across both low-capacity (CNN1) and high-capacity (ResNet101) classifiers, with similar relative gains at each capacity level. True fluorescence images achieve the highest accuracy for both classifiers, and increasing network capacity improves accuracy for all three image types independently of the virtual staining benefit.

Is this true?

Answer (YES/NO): NO